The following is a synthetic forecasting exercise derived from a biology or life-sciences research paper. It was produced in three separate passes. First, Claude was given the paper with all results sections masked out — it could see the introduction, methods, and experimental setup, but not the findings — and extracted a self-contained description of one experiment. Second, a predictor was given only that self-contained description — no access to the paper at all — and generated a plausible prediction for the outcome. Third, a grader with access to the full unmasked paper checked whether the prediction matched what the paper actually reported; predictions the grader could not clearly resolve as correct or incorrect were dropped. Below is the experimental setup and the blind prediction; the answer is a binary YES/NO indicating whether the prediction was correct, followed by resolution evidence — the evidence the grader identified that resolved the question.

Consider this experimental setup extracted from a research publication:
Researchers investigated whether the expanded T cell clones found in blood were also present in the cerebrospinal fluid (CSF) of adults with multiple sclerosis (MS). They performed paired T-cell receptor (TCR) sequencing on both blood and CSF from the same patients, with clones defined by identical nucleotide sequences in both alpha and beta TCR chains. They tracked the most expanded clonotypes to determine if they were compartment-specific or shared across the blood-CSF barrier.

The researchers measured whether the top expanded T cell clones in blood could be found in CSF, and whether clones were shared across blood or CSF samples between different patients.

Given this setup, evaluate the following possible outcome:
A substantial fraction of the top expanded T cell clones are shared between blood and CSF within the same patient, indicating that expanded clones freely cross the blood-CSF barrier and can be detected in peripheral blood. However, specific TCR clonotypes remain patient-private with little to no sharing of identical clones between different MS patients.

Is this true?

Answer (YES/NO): YES